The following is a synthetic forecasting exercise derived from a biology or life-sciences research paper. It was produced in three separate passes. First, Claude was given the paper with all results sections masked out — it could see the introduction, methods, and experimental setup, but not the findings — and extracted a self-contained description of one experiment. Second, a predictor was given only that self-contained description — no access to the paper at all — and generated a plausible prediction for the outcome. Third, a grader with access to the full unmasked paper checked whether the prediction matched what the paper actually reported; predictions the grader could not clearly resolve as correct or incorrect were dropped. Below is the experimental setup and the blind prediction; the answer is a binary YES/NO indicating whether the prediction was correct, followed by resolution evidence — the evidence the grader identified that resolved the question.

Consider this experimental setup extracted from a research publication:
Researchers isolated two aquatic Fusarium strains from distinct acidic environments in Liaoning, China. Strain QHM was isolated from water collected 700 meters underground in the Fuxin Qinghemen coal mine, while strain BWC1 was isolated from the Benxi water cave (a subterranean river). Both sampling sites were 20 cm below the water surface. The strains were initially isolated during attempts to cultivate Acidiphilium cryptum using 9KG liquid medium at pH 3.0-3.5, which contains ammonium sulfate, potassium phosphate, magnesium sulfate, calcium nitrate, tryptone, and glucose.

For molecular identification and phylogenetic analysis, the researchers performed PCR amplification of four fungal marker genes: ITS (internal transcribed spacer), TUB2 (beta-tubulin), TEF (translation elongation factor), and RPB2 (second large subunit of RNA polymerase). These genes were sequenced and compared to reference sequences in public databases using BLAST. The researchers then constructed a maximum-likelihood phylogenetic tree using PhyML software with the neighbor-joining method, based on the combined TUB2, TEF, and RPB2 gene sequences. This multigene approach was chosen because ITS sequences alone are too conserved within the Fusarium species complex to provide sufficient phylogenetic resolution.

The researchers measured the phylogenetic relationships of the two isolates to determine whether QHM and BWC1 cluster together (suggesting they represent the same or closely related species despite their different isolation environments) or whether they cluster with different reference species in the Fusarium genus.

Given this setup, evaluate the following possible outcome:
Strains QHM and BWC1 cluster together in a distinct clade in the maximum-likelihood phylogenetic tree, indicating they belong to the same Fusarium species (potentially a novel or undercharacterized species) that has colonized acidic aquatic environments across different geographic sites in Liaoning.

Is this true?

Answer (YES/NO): NO